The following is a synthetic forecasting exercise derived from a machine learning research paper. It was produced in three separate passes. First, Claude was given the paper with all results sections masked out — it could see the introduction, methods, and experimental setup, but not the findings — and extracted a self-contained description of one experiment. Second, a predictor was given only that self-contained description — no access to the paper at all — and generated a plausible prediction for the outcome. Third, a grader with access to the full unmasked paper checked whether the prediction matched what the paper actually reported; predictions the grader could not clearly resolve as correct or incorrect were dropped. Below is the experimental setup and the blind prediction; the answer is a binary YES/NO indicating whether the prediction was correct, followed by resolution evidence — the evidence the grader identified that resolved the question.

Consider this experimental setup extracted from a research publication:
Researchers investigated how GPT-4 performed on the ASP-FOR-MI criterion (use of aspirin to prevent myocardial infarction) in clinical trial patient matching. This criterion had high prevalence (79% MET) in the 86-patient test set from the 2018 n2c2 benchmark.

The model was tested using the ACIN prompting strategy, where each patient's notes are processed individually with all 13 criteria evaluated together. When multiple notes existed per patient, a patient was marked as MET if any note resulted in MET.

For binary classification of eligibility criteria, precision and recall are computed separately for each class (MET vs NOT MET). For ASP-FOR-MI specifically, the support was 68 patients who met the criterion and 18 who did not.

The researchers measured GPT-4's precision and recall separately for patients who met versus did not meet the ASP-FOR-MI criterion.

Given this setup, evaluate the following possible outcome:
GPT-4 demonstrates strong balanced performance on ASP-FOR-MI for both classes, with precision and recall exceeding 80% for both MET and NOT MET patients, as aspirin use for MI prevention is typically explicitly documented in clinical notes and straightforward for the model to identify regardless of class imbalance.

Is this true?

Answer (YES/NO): NO